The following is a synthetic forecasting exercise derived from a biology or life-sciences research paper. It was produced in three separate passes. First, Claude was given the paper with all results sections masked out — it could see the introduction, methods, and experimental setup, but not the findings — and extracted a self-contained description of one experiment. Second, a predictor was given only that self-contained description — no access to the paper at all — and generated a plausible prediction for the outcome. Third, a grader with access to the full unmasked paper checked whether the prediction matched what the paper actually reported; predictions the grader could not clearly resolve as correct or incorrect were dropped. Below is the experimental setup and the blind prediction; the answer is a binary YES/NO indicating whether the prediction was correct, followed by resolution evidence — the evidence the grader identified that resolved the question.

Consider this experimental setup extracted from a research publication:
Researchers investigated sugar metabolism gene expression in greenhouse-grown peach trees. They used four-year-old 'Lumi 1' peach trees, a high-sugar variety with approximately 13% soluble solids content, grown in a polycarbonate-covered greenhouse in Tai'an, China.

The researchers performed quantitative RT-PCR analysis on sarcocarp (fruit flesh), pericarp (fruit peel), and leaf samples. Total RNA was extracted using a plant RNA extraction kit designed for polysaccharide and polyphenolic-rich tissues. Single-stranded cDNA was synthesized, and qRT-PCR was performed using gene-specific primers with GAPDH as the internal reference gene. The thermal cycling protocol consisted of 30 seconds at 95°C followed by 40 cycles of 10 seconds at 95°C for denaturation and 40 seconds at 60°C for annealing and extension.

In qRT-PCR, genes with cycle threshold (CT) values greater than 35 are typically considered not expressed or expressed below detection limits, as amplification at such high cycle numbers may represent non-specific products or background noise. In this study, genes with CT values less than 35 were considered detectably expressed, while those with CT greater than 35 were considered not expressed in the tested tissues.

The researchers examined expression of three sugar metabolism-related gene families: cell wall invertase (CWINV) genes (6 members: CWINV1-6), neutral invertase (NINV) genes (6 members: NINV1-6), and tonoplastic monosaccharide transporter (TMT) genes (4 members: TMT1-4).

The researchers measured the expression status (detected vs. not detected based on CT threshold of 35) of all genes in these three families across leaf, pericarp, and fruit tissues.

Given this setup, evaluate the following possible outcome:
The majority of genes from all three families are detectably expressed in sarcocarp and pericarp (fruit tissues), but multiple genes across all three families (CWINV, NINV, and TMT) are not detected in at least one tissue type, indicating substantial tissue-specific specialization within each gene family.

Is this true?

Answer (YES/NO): NO